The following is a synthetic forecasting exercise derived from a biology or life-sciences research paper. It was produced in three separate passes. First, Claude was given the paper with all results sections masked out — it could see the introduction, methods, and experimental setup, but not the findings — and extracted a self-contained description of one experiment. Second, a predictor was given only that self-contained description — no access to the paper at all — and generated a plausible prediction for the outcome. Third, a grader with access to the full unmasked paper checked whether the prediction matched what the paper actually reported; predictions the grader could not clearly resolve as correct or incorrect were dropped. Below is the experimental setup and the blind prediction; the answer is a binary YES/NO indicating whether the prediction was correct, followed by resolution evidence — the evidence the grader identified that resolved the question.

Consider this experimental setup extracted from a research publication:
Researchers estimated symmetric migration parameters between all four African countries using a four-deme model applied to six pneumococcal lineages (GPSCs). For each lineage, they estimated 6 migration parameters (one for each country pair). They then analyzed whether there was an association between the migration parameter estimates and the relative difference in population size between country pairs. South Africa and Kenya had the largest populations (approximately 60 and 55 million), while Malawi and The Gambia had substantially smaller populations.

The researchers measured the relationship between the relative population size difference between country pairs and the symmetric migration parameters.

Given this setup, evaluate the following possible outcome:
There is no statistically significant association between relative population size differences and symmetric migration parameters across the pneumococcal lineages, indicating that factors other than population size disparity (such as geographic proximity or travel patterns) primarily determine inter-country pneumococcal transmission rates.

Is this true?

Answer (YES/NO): NO